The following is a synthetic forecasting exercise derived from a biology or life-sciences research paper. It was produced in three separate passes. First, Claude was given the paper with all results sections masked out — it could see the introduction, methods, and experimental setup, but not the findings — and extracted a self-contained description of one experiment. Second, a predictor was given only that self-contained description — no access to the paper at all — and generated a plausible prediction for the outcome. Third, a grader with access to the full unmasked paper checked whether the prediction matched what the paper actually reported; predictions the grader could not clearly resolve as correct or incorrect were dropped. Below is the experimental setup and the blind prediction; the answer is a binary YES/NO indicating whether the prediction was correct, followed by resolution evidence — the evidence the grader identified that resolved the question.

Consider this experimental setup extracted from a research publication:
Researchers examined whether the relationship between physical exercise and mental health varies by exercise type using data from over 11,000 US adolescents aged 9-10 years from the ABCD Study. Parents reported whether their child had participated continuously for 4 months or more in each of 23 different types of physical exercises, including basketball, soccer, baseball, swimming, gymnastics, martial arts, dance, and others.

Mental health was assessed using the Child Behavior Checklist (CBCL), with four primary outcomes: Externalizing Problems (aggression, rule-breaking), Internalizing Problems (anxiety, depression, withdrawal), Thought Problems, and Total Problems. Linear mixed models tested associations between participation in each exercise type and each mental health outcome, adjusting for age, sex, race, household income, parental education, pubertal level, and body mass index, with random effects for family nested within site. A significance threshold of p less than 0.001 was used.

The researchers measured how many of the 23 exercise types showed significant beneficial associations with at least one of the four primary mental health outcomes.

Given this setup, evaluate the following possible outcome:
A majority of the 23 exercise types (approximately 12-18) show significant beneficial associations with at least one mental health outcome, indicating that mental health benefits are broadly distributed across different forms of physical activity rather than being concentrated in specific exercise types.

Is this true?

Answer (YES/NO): NO